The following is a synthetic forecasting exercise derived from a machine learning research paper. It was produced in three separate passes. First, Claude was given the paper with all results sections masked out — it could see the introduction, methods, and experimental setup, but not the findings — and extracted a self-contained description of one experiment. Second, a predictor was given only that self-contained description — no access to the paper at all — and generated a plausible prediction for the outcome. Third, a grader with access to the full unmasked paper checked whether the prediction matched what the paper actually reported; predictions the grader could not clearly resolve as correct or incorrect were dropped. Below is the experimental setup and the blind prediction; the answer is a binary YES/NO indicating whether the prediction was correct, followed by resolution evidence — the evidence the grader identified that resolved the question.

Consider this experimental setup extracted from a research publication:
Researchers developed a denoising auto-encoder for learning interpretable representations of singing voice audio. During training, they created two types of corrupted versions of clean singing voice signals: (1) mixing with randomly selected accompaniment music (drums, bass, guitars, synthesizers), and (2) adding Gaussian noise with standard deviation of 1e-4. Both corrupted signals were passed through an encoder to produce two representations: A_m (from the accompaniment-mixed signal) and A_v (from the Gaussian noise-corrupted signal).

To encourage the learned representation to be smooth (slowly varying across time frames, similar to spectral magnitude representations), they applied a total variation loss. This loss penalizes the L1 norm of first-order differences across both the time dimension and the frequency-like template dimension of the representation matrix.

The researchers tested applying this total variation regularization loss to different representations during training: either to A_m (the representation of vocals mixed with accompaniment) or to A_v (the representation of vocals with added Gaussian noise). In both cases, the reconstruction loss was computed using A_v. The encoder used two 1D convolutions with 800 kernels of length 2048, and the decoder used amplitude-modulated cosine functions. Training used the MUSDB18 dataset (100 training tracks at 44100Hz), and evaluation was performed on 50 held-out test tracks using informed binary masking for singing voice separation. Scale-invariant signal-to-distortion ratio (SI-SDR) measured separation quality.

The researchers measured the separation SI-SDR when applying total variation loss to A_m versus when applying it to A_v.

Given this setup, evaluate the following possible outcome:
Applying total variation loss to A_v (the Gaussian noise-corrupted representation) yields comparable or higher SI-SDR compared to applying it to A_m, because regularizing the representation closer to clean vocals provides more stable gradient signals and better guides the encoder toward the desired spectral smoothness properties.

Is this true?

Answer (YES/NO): NO